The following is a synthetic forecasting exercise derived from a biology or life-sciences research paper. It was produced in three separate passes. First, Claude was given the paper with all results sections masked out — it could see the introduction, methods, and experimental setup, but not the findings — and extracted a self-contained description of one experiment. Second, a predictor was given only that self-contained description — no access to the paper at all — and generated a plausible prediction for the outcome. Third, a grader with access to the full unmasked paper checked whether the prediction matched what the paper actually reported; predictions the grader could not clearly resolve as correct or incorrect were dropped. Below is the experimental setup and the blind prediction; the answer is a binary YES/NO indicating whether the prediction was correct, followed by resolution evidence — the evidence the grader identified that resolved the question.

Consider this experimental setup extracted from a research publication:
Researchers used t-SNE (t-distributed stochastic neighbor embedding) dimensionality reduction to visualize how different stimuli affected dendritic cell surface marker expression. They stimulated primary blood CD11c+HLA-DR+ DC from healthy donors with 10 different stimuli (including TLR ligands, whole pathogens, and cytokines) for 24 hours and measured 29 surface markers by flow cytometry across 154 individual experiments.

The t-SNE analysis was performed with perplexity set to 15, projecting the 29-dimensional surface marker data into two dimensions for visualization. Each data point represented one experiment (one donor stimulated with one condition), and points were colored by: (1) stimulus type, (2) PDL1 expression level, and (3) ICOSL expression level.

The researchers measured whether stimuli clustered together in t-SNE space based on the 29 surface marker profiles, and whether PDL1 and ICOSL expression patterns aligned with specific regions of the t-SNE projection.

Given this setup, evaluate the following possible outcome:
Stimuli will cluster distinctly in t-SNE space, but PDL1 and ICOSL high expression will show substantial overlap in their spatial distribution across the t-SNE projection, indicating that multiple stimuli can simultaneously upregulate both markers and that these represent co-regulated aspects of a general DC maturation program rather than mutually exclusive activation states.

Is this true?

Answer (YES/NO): NO